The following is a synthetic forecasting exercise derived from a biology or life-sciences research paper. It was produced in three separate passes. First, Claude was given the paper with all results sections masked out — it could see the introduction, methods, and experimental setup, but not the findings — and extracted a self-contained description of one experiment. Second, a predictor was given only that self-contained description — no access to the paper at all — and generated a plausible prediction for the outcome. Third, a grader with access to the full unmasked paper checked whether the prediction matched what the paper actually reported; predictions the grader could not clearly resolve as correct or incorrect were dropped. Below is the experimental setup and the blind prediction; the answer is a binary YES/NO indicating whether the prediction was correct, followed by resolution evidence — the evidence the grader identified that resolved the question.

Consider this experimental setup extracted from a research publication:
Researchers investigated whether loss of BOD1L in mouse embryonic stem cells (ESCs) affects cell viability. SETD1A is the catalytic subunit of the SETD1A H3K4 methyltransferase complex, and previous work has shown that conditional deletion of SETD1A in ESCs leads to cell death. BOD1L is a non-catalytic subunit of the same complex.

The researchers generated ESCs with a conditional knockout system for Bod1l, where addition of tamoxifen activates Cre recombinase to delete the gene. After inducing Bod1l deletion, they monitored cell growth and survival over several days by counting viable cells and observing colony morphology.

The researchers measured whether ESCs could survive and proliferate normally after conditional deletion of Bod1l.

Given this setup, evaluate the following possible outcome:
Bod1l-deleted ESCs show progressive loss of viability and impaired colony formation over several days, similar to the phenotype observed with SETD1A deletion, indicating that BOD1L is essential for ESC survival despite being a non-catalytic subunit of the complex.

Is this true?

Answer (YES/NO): YES